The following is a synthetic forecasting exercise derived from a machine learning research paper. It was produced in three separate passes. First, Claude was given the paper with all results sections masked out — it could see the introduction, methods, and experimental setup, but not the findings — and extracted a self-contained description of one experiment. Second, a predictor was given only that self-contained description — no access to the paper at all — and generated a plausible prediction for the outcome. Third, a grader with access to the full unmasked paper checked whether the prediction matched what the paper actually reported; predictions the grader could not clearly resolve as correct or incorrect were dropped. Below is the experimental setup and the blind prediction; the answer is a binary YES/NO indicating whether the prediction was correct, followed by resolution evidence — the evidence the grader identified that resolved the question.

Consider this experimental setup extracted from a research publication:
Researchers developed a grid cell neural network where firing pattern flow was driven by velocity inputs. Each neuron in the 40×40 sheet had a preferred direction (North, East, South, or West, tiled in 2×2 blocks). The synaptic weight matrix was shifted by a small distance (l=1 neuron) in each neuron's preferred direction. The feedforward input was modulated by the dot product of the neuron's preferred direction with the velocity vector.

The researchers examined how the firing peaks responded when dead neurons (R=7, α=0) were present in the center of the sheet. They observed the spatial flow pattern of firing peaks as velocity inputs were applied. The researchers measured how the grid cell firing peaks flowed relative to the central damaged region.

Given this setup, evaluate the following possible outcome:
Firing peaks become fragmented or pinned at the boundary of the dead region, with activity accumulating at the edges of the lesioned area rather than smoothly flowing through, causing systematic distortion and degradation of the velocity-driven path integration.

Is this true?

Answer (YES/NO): NO